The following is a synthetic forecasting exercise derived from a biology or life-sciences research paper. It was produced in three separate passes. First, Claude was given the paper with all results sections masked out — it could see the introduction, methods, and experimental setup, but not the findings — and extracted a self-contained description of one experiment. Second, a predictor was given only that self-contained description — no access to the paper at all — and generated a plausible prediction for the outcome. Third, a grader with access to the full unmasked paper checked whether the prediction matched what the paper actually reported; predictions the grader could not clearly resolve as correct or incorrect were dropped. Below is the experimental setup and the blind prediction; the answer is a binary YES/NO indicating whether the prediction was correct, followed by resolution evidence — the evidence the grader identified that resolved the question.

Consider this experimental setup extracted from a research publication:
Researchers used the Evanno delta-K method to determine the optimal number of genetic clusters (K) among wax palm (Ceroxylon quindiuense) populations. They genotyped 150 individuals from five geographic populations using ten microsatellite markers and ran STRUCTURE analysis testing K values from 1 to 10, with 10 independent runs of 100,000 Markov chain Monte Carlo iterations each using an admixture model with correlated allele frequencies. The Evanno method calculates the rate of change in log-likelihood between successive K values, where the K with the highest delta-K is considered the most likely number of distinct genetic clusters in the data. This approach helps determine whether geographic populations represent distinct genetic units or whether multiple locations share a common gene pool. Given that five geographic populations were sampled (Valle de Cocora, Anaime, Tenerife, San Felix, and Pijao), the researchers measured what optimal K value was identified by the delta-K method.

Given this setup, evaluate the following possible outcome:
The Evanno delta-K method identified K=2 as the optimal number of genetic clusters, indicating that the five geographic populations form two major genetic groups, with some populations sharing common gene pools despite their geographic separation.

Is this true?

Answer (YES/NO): YES